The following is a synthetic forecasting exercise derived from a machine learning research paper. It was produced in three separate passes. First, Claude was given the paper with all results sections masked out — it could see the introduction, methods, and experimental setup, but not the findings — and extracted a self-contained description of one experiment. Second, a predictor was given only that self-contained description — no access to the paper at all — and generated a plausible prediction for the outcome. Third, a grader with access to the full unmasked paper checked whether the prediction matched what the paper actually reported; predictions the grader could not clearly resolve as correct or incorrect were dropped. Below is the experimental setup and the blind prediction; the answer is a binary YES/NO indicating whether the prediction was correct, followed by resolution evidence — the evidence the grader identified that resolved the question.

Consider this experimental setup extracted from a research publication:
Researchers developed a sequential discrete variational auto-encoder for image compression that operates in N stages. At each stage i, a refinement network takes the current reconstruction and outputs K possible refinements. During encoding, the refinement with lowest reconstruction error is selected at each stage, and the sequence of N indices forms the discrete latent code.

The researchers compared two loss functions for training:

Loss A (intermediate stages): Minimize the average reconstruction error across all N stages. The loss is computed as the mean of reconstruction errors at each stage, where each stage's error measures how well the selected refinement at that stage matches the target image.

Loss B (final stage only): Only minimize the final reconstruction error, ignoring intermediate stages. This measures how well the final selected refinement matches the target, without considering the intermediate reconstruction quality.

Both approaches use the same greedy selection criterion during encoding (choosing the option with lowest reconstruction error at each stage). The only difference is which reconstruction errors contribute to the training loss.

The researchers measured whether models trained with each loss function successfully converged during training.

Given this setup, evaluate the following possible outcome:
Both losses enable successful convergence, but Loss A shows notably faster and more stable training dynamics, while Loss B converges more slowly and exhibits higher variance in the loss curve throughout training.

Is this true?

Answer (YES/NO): NO